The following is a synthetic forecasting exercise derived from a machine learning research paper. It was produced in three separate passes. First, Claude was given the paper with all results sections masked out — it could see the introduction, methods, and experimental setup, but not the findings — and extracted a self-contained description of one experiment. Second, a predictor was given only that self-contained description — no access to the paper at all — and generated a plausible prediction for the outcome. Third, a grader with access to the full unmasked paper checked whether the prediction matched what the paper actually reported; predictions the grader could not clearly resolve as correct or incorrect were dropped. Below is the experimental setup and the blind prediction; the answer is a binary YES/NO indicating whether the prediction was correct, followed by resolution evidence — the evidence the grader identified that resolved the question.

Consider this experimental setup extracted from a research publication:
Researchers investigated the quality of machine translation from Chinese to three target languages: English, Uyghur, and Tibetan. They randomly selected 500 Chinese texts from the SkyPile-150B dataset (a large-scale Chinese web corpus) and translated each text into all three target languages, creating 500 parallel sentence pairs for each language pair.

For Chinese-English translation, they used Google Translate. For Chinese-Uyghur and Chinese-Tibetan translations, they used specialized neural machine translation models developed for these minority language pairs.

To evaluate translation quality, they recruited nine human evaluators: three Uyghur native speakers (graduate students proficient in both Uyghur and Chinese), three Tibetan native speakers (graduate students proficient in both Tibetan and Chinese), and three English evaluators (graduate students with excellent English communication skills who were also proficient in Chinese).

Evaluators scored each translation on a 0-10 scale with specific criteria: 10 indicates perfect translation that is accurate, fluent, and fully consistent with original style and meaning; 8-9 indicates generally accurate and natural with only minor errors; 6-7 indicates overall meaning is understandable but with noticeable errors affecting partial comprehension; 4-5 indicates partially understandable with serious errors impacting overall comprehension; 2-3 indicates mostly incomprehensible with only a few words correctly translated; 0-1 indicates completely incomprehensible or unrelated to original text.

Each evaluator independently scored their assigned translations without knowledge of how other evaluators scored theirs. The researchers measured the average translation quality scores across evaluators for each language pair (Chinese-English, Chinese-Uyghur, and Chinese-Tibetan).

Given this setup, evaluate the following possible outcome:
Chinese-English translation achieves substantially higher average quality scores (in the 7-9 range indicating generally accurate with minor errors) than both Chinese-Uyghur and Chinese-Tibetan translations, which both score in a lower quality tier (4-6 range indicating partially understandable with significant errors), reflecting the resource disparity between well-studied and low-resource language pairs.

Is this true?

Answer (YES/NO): NO